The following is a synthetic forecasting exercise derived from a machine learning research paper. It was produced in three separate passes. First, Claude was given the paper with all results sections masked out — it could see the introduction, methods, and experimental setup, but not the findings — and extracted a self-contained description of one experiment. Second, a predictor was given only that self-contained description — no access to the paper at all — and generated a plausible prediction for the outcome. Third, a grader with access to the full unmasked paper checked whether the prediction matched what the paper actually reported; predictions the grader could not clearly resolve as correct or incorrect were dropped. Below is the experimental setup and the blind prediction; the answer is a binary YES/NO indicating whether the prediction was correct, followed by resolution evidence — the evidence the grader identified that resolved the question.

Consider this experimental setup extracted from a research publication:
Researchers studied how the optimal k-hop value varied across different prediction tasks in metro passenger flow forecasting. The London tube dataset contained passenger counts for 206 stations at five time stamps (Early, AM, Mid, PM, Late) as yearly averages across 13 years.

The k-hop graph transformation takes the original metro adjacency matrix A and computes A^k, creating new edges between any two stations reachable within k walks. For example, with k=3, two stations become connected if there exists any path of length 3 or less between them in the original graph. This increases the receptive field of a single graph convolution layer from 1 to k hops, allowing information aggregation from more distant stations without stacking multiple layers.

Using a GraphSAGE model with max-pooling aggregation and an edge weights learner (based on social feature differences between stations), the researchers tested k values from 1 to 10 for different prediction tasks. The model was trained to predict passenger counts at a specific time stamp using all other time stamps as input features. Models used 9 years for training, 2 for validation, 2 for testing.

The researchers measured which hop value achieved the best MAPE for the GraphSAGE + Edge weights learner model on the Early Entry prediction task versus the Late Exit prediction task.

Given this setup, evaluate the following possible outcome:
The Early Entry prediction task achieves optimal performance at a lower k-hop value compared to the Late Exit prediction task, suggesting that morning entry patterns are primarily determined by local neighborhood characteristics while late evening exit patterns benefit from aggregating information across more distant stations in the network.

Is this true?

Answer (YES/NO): YES